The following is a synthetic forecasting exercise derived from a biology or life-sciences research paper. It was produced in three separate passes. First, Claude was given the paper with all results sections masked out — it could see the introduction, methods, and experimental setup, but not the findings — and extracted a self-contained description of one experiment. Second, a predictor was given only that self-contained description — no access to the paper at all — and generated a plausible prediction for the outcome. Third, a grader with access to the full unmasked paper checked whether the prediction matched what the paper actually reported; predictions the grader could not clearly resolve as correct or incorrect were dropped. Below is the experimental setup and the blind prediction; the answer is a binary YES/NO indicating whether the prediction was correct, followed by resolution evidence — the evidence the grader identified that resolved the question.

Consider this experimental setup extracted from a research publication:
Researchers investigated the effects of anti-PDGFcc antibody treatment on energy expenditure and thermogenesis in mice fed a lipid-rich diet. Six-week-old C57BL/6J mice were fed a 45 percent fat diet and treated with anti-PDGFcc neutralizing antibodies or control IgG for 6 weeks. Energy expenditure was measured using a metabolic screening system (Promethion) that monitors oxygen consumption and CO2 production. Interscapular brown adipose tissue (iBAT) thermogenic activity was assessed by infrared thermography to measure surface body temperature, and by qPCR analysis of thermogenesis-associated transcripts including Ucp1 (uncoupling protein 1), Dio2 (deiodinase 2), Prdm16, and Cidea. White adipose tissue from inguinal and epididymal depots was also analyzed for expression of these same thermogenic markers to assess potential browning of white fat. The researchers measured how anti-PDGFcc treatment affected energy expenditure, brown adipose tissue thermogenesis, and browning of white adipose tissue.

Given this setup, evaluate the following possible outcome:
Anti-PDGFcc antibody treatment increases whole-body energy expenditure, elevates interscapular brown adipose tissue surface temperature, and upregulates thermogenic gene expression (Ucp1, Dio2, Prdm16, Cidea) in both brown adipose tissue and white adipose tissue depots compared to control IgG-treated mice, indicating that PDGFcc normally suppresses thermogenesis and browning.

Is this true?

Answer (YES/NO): NO